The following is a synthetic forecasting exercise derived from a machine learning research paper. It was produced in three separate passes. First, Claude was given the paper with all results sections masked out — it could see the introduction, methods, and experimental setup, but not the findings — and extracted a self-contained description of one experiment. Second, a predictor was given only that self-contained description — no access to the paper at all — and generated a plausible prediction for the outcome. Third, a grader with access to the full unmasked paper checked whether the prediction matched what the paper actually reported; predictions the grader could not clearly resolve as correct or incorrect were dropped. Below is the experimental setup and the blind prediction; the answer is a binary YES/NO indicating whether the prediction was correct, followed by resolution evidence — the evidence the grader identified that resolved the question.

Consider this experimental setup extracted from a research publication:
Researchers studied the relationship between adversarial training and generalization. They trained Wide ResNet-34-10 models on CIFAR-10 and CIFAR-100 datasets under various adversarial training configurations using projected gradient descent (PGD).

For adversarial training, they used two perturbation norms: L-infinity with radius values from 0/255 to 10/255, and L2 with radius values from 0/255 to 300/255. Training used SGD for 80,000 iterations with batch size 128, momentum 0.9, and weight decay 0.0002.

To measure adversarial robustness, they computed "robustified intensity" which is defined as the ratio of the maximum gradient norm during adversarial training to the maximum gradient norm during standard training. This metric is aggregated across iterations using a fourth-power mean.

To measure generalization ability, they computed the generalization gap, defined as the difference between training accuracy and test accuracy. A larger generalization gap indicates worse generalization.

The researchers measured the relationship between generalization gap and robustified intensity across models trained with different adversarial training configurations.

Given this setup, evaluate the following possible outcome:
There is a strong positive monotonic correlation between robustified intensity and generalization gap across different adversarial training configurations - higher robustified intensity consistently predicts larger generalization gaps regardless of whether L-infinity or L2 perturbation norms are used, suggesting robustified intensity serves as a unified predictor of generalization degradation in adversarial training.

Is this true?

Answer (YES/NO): NO